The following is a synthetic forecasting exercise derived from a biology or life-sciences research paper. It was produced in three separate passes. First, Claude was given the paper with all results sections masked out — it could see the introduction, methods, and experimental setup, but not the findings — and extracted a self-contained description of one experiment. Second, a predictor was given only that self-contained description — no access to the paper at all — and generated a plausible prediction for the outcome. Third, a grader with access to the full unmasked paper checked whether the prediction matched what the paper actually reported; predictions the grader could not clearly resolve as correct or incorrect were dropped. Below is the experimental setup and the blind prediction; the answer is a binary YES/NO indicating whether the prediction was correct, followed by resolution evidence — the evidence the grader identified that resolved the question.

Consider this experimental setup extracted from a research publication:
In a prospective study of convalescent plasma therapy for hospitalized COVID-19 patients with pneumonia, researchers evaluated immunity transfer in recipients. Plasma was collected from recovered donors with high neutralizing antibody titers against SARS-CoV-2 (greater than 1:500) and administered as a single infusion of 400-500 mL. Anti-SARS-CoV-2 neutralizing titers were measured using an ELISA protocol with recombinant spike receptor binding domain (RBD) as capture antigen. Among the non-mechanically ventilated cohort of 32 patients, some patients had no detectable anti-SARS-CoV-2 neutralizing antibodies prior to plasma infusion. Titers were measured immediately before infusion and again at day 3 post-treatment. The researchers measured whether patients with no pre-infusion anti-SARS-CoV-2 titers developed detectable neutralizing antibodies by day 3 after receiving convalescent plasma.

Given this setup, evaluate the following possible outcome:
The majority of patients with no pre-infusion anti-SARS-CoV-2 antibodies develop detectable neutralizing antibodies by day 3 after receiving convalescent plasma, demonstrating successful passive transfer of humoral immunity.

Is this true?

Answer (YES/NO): YES